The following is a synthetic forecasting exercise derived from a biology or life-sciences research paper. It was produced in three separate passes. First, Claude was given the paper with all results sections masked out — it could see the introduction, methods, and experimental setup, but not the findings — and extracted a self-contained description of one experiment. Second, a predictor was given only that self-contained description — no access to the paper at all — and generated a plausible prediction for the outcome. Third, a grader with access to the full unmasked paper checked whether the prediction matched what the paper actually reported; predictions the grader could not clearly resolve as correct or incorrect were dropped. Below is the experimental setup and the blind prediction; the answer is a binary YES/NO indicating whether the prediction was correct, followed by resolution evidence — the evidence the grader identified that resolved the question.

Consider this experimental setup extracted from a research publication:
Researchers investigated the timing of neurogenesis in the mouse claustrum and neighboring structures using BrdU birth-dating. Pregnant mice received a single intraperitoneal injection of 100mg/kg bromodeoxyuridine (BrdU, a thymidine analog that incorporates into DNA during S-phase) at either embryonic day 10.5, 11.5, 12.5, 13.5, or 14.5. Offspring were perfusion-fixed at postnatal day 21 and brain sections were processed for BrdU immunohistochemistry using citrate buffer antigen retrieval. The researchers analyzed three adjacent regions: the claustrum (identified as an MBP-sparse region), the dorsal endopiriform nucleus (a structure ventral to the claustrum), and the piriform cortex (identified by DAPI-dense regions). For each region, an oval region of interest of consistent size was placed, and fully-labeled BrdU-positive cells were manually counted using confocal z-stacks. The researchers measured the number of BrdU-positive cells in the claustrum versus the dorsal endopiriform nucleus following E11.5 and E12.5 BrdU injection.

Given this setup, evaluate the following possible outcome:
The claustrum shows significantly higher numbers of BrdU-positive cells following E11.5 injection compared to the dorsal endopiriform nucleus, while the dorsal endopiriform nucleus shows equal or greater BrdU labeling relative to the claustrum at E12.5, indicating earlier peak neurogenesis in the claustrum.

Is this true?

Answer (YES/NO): NO